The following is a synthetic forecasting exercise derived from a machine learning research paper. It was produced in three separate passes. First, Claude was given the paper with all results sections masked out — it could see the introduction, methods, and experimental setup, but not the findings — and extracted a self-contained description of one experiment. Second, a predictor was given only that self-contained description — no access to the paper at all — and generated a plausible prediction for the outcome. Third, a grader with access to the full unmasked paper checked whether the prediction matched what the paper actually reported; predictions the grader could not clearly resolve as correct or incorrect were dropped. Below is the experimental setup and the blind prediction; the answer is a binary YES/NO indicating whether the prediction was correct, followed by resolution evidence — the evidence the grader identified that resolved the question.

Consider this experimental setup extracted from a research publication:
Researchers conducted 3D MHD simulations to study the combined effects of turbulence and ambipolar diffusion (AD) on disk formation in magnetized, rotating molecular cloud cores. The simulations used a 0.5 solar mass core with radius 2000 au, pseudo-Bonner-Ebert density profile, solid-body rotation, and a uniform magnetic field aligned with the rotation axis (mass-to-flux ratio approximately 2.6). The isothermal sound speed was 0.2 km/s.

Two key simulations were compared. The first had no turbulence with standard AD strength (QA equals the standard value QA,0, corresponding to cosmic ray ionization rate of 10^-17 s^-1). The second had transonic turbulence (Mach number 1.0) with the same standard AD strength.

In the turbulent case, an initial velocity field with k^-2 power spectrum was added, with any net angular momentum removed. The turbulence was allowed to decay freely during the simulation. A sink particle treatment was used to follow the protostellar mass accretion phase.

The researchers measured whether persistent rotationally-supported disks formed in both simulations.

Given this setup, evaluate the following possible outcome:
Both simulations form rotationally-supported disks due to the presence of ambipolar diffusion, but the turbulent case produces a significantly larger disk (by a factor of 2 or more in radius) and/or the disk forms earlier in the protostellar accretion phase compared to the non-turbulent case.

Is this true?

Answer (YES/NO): NO